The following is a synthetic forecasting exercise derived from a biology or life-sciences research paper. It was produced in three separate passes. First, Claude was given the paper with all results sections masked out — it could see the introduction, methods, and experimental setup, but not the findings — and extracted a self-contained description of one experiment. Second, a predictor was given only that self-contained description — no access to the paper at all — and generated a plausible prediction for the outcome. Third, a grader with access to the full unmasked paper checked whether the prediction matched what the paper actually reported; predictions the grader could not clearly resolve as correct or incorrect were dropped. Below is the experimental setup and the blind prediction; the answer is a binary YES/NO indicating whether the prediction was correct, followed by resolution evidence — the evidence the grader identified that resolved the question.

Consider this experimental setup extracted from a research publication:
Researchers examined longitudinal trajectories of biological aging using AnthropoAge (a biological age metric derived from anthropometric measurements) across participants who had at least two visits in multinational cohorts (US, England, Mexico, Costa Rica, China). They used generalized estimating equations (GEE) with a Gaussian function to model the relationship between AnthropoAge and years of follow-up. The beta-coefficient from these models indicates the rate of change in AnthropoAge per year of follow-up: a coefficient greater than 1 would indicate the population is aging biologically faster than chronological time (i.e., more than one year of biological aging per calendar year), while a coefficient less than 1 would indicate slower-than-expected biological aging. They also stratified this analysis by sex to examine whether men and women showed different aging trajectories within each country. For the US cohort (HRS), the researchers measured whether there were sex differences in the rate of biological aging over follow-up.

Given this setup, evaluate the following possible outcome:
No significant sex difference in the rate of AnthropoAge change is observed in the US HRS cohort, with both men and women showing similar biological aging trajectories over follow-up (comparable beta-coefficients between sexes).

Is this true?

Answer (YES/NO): NO